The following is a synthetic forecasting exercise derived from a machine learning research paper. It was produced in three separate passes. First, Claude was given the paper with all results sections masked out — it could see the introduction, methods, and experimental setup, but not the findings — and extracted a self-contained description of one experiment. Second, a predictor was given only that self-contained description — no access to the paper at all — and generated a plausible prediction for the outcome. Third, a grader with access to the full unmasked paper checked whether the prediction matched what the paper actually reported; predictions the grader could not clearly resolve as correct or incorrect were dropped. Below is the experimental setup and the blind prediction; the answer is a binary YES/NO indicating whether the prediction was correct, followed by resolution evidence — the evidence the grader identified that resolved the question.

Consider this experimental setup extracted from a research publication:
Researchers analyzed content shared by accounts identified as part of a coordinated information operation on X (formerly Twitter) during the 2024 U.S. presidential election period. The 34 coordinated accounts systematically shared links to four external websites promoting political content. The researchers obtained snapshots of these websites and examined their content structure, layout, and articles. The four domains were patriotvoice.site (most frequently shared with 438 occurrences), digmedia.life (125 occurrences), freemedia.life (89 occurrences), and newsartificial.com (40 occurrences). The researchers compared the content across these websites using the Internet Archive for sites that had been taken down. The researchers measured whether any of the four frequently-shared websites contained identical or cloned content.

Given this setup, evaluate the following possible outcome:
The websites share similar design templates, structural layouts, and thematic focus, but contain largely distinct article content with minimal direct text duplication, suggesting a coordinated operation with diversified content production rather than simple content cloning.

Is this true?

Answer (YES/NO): NO